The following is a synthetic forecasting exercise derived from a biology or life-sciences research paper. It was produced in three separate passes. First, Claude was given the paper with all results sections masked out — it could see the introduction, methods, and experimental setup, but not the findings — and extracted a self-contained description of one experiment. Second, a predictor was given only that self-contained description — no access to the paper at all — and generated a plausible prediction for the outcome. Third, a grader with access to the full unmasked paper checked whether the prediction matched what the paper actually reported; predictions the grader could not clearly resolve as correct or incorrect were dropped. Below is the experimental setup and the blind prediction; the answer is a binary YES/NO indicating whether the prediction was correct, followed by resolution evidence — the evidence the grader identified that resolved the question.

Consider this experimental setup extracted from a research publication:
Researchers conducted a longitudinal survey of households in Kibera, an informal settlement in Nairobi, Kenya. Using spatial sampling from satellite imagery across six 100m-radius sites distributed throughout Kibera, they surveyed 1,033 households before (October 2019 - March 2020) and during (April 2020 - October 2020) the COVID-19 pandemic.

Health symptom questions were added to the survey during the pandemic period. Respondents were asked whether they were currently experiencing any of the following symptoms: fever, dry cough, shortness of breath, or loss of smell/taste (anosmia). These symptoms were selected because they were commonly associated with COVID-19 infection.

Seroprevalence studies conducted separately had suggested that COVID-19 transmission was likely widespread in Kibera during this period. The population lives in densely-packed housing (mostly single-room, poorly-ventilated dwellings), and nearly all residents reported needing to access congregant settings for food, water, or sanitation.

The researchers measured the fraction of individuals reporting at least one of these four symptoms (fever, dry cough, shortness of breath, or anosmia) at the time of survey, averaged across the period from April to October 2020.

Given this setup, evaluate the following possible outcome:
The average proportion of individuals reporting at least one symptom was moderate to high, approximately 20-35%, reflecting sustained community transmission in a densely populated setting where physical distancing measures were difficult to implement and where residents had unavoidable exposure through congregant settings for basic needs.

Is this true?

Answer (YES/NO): NO